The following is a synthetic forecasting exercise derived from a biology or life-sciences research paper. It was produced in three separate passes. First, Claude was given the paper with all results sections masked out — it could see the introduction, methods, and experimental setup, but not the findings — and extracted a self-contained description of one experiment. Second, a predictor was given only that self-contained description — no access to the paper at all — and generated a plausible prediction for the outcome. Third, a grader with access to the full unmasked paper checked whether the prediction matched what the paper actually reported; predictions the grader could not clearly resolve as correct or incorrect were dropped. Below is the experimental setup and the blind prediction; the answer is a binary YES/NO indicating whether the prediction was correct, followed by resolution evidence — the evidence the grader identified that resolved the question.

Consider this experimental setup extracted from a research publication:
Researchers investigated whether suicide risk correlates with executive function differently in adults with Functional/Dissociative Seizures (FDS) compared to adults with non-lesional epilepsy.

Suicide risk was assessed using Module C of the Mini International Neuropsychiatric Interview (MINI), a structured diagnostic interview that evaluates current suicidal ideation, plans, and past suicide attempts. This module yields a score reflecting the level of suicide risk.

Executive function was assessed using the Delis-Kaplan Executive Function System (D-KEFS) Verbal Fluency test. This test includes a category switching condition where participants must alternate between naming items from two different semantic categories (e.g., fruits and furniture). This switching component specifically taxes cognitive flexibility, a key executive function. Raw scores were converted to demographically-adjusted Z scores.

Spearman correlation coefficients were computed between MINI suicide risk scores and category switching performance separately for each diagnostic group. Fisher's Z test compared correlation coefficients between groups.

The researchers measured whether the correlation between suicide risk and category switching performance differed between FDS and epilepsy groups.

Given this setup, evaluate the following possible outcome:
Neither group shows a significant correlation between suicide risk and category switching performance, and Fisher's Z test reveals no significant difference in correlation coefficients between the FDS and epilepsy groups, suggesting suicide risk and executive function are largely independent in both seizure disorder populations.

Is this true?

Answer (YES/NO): YES